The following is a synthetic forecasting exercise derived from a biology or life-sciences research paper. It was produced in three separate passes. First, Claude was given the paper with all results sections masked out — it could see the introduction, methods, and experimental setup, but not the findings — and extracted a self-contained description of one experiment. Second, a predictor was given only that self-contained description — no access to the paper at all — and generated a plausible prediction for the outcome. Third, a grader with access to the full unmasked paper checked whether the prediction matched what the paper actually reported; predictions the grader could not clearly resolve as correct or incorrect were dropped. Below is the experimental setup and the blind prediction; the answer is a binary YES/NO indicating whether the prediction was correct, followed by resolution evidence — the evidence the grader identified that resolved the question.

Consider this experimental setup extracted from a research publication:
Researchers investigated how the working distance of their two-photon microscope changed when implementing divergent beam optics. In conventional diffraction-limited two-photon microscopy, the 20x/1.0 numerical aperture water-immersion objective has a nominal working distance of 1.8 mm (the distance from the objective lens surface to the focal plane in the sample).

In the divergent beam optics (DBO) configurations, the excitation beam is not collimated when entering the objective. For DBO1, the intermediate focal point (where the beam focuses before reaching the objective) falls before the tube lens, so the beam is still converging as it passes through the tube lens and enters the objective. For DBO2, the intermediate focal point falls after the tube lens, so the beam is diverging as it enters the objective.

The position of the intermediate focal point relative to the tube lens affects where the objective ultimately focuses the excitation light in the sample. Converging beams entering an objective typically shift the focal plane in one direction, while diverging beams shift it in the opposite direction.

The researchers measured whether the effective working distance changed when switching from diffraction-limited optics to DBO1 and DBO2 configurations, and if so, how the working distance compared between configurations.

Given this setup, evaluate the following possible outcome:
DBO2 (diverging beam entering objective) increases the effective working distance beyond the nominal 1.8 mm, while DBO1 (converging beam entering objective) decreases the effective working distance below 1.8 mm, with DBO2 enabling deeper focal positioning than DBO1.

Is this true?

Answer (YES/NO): NO